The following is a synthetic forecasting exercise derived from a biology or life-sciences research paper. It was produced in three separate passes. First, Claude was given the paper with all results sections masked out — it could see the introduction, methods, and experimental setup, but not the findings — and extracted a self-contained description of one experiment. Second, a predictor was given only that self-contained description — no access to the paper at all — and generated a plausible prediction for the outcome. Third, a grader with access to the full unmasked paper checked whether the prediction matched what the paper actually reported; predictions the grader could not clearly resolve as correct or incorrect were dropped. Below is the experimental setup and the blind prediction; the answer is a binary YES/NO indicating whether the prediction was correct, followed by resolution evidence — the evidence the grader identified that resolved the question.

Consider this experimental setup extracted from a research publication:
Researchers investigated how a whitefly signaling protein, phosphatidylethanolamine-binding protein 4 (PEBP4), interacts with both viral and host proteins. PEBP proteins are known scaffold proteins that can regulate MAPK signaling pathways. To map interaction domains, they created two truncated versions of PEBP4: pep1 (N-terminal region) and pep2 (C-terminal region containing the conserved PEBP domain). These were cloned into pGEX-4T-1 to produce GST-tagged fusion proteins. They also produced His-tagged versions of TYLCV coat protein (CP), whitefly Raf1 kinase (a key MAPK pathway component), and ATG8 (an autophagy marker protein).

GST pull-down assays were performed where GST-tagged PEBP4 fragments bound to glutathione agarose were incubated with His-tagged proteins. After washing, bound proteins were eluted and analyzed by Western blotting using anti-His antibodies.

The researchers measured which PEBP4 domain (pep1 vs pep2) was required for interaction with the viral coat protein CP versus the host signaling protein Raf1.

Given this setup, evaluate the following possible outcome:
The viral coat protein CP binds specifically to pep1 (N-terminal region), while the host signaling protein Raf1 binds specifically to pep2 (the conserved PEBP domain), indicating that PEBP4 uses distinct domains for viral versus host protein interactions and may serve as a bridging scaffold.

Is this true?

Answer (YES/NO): YES